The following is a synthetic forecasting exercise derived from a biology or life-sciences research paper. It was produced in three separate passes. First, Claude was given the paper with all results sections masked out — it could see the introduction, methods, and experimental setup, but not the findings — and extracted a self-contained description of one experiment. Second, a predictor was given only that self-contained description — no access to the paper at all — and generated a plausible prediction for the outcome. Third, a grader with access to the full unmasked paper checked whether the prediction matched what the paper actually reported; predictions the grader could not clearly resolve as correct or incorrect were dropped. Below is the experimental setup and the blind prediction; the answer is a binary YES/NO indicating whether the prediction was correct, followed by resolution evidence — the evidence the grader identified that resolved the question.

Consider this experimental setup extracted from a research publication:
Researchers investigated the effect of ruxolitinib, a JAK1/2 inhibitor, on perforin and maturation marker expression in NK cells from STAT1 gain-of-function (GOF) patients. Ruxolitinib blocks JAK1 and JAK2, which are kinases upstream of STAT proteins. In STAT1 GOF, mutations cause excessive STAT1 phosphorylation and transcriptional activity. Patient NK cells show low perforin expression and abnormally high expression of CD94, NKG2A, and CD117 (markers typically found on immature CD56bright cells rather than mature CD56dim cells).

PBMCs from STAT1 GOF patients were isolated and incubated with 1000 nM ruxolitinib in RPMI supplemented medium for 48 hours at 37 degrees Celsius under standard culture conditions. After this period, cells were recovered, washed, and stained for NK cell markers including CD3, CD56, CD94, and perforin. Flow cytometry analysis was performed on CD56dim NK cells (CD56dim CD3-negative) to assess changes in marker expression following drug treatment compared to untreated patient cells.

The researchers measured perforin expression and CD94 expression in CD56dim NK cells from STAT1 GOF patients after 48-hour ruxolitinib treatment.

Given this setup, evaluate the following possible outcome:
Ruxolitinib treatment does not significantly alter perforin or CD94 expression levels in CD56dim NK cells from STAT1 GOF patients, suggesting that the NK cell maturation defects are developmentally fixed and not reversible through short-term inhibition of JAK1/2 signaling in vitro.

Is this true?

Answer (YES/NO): NO